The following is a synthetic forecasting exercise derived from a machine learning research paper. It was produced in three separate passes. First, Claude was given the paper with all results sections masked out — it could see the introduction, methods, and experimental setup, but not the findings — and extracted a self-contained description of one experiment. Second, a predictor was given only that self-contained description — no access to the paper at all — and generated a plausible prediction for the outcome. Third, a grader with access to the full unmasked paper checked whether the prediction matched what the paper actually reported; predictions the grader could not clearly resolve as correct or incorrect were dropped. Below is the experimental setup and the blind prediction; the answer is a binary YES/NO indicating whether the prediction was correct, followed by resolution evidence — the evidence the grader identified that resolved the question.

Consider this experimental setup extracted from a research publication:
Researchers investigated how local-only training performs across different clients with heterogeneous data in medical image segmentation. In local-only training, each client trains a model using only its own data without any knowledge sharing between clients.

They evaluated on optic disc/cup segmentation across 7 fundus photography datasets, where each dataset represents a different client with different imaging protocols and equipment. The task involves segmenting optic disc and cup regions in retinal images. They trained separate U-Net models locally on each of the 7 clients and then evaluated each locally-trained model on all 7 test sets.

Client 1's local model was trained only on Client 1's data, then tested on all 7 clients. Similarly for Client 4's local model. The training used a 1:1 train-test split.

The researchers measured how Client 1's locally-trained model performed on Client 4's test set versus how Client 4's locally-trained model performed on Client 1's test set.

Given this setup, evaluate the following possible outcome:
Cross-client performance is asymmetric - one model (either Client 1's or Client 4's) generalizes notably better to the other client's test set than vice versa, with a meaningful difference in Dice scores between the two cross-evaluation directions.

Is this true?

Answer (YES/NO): YES